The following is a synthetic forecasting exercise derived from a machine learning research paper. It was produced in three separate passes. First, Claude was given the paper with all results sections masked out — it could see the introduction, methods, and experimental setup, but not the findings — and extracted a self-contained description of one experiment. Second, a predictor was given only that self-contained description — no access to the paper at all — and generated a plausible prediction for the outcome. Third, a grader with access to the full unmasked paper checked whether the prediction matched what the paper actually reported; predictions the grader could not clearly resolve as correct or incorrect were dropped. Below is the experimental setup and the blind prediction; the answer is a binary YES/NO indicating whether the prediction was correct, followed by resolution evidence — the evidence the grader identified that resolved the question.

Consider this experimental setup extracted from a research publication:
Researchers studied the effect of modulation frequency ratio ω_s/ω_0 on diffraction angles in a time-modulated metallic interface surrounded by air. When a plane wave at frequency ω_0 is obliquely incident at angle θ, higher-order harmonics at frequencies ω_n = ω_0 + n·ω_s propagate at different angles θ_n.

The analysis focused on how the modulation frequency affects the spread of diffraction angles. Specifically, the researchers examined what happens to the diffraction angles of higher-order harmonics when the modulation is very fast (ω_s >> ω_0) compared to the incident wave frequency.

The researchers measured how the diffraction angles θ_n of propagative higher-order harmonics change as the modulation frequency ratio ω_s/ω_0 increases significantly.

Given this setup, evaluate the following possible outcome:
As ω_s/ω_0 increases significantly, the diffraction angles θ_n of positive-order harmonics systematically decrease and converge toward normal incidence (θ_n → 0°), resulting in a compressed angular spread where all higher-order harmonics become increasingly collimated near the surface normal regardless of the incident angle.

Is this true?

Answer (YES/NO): YES